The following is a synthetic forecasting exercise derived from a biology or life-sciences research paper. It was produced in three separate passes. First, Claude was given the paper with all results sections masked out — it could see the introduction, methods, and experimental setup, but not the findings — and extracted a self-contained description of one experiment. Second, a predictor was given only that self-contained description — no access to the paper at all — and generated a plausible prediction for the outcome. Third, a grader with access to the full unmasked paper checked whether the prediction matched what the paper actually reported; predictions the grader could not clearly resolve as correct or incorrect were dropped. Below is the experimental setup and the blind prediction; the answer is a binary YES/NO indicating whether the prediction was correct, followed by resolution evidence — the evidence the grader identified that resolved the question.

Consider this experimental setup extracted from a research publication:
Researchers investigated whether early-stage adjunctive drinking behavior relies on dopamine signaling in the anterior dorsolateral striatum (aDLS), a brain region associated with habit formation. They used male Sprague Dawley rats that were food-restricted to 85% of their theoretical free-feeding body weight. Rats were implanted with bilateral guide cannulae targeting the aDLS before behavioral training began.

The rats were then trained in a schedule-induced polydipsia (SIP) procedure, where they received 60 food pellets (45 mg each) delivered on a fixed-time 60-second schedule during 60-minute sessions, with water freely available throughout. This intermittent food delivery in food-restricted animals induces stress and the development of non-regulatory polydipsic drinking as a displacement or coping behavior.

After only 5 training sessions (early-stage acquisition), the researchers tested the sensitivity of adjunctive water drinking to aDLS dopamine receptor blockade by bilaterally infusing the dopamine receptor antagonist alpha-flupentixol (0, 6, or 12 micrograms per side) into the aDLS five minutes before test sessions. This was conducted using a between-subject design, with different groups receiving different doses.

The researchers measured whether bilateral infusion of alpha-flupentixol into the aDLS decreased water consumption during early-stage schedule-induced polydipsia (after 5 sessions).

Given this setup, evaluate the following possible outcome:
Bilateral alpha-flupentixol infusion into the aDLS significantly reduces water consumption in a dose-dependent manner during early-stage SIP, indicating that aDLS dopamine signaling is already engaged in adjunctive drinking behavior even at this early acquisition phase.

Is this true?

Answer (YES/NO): NO